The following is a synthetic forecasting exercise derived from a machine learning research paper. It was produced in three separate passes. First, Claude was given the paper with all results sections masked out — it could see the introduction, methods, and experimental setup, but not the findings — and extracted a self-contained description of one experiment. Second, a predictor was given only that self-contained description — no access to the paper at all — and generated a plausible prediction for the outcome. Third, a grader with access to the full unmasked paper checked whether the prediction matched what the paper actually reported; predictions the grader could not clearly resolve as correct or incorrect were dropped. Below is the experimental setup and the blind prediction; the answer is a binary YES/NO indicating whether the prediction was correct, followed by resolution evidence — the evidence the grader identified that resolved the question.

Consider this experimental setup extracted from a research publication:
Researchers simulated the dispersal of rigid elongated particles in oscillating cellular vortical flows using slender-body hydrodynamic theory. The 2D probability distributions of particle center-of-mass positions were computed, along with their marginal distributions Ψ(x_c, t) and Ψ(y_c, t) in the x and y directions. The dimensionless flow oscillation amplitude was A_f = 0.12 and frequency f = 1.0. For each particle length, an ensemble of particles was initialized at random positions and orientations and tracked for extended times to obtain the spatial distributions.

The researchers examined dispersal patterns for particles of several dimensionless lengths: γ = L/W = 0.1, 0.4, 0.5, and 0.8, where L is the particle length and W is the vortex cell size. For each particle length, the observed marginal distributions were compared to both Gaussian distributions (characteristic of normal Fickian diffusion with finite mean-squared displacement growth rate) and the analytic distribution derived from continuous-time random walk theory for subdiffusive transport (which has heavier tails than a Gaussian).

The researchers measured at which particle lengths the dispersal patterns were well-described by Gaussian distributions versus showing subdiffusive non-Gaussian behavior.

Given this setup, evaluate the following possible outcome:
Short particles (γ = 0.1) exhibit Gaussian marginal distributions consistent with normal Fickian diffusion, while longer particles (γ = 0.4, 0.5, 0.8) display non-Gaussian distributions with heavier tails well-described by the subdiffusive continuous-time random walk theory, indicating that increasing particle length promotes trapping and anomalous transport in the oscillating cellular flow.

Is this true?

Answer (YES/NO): NO